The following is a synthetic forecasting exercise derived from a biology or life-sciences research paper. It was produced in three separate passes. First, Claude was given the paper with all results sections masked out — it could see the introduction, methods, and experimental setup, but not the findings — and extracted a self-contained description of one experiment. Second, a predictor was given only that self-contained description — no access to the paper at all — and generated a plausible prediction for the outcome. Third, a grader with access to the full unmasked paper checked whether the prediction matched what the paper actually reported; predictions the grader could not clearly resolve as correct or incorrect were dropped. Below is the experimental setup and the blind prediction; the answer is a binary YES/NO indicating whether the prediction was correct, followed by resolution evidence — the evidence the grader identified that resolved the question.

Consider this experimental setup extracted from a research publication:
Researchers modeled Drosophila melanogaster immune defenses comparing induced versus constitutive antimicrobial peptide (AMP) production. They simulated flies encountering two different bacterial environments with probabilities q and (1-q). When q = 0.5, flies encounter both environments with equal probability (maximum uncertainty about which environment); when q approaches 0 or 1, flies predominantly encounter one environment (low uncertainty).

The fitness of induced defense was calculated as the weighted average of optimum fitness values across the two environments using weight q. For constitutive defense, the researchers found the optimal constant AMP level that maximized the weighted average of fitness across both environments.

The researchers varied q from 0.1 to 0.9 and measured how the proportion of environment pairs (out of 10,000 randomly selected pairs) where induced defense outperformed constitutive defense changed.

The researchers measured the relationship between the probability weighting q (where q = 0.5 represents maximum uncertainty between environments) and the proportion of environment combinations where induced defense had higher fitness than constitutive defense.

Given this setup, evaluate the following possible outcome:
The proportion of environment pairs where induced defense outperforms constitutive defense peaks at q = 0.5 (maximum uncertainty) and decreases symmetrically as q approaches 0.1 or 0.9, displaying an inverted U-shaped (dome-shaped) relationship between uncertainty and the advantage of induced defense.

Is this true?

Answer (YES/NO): YES